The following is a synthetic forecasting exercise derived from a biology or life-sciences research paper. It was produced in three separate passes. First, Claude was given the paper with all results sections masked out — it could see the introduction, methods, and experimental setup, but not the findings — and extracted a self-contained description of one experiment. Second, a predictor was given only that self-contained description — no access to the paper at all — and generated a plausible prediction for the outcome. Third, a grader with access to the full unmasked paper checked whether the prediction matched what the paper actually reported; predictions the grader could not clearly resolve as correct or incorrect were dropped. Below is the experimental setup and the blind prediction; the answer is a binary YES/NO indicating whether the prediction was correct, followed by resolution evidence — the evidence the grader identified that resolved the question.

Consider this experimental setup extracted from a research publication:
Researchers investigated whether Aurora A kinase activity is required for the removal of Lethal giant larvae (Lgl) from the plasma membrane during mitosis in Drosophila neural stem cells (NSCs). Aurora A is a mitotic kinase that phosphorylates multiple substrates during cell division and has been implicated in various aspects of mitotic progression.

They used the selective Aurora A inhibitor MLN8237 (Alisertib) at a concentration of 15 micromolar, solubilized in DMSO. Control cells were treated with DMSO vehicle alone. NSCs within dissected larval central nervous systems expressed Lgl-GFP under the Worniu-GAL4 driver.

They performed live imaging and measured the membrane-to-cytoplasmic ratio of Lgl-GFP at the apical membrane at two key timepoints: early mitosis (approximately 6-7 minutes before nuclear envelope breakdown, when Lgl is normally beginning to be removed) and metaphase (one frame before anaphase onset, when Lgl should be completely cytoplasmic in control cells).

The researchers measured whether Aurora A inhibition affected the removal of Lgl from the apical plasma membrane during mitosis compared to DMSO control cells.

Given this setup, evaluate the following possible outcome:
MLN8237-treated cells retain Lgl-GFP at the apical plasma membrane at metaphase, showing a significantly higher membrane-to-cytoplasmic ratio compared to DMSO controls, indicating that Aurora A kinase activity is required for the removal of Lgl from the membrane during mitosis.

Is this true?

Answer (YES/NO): NO